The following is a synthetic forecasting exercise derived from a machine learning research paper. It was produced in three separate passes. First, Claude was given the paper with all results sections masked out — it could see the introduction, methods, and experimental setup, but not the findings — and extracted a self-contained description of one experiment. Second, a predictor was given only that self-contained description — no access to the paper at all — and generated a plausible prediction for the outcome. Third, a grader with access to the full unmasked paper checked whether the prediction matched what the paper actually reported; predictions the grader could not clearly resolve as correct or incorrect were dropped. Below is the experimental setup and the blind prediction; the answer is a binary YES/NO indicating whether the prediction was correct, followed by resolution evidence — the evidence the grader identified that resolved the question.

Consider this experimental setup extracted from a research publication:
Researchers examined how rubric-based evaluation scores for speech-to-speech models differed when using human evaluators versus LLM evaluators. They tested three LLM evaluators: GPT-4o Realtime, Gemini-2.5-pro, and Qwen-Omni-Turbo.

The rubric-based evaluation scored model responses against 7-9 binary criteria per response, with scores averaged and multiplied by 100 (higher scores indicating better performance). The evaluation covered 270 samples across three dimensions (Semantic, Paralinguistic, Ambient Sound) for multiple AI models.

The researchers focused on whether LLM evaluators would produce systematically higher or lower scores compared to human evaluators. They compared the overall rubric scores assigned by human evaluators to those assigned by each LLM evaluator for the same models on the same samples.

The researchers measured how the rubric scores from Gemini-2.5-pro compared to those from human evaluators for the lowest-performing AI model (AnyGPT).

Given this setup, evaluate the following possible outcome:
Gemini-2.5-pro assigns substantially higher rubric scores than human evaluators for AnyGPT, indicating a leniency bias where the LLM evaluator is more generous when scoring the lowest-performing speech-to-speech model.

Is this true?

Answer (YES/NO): NO